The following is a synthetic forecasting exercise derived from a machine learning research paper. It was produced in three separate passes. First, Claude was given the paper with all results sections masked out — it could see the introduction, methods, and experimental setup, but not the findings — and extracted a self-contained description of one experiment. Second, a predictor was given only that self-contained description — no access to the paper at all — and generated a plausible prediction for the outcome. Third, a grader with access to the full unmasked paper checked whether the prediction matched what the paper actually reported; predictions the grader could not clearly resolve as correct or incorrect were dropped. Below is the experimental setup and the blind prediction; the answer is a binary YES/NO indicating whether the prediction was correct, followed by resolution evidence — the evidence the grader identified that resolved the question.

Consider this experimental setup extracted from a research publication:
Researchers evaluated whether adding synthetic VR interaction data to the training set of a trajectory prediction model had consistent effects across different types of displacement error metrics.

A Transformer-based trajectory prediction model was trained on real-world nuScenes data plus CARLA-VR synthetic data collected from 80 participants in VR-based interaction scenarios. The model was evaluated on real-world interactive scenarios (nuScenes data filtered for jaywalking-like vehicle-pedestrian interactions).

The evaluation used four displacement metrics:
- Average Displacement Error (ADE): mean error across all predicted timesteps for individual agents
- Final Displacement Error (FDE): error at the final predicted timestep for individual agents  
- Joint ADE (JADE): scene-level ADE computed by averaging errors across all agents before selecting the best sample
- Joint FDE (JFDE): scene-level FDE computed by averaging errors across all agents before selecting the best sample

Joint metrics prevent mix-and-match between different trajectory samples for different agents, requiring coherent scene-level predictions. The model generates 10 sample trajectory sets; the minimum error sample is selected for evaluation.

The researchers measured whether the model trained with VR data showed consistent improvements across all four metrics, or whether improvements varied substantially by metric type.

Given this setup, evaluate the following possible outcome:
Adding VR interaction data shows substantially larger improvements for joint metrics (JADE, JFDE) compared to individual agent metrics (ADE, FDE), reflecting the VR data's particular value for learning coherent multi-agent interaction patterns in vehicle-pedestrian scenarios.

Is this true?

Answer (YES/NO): NO